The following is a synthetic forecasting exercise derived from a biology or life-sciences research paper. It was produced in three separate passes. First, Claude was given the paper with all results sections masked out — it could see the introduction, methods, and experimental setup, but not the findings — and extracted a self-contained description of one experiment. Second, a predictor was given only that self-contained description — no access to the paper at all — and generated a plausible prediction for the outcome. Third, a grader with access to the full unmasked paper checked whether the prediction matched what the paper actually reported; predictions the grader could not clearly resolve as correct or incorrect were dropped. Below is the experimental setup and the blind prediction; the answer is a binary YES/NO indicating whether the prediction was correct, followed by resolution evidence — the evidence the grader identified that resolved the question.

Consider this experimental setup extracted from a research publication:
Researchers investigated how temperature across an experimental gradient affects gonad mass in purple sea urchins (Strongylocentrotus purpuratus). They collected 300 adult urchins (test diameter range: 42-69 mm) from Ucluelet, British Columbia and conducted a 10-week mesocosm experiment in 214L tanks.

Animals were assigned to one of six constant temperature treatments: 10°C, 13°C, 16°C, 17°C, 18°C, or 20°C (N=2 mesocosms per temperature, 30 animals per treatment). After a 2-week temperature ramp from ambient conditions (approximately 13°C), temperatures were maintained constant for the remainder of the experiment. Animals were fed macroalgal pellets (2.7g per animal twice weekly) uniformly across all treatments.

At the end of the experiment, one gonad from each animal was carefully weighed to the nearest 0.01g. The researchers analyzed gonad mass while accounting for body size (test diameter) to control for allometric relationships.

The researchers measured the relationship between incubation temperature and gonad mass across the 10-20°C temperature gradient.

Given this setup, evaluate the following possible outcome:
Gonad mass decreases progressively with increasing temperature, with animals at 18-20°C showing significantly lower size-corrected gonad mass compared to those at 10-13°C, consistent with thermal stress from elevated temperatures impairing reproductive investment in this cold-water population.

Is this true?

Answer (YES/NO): NO